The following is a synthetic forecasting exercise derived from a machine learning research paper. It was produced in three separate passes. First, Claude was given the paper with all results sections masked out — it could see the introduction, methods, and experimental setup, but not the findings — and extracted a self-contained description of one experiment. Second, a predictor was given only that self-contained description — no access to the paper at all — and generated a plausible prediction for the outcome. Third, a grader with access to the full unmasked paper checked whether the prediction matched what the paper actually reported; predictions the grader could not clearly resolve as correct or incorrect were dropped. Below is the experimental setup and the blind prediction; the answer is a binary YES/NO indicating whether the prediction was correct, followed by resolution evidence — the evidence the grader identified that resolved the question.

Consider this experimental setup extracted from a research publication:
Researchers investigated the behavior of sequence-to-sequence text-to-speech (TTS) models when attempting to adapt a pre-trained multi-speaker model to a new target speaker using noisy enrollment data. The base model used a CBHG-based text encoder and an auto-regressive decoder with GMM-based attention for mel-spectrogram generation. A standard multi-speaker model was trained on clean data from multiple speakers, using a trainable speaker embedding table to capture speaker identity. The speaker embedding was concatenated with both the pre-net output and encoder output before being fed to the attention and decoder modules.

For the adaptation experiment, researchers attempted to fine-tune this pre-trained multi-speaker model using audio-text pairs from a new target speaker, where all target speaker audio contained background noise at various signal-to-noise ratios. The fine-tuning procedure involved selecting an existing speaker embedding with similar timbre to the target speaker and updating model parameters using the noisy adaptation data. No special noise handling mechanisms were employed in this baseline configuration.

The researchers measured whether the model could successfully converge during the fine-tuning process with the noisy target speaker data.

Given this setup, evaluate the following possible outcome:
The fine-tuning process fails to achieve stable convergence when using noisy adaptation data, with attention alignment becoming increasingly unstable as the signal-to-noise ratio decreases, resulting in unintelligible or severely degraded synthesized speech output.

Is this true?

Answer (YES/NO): YES